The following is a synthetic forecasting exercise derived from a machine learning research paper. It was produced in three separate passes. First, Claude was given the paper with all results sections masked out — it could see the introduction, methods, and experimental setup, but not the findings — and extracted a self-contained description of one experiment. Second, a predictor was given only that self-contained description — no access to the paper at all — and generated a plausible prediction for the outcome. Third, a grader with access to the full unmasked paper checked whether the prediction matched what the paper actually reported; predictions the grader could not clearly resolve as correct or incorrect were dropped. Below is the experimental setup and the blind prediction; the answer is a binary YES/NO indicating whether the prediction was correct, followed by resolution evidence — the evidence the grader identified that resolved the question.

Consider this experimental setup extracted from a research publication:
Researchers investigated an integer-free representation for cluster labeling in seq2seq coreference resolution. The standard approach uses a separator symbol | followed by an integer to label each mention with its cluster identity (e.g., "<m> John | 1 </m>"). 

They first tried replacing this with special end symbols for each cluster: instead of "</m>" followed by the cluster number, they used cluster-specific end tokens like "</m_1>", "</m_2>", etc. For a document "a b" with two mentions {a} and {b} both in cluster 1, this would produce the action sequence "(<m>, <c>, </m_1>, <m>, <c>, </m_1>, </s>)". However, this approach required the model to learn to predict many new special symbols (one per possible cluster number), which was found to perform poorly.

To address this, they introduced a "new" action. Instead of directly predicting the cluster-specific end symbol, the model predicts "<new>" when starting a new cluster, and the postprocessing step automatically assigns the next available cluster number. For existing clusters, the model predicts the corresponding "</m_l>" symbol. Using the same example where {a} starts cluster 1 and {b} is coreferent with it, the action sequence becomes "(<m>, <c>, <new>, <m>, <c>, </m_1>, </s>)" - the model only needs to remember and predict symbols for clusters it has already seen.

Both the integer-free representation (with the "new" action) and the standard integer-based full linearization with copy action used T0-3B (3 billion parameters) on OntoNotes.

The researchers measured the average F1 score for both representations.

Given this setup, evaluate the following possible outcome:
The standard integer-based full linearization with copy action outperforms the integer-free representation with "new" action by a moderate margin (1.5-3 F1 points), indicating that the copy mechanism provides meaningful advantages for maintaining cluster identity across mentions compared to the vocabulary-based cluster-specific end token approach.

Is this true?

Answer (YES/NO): NO